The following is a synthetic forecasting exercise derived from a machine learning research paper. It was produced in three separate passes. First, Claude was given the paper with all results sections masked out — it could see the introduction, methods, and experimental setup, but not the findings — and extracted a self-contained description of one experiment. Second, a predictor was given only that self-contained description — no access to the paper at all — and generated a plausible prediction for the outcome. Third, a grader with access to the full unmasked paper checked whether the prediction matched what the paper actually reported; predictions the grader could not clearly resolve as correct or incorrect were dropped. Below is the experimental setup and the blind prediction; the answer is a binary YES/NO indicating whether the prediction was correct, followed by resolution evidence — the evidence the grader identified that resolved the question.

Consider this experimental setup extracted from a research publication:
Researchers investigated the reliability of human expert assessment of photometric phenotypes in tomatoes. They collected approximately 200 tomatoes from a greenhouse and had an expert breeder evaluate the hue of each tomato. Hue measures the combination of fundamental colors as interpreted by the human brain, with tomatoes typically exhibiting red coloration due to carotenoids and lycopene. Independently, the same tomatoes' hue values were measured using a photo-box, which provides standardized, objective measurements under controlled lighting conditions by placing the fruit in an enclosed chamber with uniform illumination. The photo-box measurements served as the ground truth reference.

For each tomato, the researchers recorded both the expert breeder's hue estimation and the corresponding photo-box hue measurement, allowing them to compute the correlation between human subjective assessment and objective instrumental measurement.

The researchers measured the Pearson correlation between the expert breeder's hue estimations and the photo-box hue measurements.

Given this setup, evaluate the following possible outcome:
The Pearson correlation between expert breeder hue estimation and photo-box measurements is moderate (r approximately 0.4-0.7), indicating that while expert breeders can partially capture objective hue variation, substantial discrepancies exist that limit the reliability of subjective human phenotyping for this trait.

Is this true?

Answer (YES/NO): YES